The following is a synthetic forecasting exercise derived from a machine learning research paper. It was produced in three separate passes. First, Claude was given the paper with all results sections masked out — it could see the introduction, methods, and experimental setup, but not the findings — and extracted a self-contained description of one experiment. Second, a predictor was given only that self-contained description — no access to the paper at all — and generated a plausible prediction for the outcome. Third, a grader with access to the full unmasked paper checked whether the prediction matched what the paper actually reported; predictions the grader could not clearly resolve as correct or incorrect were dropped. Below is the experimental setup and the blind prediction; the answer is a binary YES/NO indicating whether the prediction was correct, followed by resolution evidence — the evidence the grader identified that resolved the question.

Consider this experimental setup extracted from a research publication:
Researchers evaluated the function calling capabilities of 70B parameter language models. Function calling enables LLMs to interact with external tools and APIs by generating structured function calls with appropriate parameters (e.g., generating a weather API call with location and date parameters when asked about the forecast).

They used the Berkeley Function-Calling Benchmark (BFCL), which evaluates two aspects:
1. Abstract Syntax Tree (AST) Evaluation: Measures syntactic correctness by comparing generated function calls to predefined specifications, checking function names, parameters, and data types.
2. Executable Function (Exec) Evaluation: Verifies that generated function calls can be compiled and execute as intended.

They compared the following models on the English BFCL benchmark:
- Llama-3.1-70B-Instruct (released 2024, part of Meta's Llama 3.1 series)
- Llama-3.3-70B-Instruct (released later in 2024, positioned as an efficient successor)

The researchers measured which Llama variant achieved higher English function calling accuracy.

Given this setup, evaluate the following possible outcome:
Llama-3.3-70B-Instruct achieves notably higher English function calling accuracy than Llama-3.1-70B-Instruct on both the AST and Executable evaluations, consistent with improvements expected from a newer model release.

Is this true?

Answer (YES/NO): NO